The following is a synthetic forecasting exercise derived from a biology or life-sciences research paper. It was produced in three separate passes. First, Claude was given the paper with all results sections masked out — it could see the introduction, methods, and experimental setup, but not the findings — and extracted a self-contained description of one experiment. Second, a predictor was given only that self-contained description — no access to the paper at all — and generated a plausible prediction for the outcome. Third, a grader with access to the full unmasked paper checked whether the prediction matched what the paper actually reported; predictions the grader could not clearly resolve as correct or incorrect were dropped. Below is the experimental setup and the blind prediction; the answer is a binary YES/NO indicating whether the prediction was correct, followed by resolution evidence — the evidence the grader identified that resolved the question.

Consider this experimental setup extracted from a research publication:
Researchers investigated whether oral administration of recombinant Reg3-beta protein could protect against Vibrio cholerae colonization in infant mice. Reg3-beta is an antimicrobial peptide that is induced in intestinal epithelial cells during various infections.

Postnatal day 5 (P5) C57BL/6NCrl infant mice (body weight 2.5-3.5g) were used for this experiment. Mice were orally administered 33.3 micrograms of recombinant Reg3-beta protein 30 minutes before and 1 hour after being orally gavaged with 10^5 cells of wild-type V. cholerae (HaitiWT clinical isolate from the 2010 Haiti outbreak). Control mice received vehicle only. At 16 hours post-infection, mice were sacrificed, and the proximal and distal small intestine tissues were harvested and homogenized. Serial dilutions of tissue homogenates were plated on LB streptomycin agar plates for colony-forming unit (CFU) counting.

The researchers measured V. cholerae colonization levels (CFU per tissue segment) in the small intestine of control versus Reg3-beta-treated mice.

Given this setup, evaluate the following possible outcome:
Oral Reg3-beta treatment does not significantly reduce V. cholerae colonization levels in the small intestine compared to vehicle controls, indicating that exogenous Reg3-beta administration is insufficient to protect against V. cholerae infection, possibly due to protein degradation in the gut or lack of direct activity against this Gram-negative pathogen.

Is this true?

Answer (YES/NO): NO